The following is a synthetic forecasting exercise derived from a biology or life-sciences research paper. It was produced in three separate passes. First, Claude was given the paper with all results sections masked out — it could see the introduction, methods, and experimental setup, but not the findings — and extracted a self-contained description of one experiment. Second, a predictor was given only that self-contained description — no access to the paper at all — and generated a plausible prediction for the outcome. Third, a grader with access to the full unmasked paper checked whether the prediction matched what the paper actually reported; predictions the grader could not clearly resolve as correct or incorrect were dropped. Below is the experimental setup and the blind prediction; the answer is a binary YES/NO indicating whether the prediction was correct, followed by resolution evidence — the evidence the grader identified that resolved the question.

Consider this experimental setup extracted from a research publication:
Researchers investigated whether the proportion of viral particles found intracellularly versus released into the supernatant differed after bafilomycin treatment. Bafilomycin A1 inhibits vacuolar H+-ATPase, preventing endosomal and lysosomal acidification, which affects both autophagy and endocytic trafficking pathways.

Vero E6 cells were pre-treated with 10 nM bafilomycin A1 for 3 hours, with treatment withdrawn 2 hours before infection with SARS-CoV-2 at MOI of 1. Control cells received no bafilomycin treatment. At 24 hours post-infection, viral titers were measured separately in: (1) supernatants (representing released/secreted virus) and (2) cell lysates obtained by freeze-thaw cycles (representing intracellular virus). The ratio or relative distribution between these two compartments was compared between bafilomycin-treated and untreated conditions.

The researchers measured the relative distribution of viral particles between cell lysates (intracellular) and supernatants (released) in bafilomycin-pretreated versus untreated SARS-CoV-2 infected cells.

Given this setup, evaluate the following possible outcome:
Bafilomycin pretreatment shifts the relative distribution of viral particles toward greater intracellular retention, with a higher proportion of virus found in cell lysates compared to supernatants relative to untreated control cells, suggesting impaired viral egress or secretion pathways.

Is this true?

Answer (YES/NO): NO